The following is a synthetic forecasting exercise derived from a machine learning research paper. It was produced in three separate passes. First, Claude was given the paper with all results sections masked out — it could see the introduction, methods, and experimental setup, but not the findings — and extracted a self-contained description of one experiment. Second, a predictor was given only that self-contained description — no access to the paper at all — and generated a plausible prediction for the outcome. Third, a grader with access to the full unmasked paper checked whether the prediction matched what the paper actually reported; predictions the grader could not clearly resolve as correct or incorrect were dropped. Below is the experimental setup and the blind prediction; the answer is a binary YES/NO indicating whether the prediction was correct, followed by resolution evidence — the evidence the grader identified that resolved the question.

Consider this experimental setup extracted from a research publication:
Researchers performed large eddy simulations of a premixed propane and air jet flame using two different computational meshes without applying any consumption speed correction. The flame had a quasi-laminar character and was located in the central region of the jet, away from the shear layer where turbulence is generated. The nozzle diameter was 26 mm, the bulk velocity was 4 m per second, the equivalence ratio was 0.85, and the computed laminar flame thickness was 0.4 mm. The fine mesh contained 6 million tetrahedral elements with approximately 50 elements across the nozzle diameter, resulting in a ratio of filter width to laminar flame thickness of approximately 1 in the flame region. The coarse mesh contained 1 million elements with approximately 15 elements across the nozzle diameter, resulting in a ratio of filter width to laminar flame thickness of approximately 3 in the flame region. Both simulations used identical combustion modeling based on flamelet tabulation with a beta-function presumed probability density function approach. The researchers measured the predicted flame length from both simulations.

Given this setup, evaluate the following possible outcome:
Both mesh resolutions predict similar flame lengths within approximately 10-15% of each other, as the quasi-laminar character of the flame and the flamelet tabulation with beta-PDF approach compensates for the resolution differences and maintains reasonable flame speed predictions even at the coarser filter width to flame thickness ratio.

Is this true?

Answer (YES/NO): NO